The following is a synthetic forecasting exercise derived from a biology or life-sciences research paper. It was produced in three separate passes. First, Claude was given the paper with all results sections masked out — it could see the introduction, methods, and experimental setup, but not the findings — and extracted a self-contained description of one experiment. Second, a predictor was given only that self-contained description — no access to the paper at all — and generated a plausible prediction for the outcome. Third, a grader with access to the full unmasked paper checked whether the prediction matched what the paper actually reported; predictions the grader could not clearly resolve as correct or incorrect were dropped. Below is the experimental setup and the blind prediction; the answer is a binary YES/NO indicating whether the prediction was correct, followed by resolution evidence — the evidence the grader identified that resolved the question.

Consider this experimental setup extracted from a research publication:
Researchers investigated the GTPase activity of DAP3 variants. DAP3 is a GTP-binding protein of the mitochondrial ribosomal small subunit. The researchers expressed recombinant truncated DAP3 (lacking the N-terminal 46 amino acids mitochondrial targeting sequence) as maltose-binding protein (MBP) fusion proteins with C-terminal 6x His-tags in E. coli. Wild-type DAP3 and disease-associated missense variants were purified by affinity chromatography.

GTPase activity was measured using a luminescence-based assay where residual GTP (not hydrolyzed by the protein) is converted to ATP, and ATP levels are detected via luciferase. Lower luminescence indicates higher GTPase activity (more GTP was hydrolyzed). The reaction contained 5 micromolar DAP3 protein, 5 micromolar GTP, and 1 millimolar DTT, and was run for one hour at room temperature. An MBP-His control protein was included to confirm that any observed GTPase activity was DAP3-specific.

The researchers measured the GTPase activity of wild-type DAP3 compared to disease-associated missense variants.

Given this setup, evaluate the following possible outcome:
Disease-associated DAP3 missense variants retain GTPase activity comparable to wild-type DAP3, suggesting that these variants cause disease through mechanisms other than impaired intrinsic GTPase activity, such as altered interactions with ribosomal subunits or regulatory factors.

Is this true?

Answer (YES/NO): NO